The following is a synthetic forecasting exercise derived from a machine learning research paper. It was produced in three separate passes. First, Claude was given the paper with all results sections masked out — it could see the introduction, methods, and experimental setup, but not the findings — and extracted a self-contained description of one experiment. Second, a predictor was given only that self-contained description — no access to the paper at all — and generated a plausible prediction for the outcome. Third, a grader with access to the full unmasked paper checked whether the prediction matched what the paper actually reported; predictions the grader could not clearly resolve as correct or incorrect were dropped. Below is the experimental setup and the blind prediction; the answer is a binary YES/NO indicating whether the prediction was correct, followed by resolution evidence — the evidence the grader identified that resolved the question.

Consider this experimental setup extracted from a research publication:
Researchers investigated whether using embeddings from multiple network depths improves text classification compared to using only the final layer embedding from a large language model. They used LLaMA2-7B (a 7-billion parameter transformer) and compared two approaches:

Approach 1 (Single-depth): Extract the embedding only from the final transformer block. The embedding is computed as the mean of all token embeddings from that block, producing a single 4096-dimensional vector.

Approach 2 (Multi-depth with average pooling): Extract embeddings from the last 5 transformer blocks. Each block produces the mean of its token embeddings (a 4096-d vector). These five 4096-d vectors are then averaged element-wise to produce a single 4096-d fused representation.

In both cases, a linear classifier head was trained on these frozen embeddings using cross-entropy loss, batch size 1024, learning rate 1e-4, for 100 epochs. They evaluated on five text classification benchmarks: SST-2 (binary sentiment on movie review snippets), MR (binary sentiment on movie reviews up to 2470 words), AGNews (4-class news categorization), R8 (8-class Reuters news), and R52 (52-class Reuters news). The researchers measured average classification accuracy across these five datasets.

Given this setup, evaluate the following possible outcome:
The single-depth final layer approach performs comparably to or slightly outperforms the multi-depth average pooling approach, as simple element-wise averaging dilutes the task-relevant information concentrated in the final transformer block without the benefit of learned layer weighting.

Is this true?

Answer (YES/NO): NO